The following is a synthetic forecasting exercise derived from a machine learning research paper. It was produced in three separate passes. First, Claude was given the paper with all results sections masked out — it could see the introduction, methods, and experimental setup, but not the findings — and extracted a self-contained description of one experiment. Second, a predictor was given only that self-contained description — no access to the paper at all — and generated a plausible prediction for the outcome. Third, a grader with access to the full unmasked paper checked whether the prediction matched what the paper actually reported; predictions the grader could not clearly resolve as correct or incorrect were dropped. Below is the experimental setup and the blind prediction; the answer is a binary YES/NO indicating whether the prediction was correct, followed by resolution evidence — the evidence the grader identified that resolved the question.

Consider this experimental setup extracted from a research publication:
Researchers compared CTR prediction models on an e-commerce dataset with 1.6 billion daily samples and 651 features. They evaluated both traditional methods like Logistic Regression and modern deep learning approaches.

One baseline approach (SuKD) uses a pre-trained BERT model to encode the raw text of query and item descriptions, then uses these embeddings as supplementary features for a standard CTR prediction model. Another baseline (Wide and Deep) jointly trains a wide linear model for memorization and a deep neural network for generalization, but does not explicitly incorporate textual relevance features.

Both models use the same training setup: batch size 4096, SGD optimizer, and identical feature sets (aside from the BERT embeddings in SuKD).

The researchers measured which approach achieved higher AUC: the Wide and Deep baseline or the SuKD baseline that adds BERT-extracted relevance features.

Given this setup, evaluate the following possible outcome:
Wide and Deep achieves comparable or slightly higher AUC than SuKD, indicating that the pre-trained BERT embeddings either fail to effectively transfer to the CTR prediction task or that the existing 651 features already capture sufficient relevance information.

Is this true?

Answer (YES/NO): YES